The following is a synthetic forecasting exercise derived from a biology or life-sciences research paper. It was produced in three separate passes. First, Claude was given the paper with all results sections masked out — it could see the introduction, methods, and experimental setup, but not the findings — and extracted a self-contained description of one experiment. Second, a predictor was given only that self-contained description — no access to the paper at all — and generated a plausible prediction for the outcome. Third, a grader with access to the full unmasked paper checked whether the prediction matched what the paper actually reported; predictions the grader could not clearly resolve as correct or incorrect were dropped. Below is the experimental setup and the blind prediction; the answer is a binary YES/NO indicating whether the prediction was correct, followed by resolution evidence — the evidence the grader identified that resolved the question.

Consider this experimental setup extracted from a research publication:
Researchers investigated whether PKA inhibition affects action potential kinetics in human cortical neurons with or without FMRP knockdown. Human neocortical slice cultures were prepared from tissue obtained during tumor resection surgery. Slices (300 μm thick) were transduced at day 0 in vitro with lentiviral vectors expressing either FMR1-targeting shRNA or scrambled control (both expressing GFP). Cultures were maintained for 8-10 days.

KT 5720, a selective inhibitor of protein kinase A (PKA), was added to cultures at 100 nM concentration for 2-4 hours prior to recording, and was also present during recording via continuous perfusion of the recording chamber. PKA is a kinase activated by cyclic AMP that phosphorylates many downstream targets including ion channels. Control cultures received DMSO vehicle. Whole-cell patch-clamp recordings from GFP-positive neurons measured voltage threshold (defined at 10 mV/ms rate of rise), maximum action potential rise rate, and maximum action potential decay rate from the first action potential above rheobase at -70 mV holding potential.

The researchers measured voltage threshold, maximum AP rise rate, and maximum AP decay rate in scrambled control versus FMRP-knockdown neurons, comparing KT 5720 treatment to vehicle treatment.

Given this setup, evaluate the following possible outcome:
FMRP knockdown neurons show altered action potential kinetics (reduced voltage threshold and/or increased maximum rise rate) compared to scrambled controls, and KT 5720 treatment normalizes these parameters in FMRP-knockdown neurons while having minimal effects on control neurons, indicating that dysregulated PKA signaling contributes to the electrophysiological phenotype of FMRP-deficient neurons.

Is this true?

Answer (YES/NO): NO